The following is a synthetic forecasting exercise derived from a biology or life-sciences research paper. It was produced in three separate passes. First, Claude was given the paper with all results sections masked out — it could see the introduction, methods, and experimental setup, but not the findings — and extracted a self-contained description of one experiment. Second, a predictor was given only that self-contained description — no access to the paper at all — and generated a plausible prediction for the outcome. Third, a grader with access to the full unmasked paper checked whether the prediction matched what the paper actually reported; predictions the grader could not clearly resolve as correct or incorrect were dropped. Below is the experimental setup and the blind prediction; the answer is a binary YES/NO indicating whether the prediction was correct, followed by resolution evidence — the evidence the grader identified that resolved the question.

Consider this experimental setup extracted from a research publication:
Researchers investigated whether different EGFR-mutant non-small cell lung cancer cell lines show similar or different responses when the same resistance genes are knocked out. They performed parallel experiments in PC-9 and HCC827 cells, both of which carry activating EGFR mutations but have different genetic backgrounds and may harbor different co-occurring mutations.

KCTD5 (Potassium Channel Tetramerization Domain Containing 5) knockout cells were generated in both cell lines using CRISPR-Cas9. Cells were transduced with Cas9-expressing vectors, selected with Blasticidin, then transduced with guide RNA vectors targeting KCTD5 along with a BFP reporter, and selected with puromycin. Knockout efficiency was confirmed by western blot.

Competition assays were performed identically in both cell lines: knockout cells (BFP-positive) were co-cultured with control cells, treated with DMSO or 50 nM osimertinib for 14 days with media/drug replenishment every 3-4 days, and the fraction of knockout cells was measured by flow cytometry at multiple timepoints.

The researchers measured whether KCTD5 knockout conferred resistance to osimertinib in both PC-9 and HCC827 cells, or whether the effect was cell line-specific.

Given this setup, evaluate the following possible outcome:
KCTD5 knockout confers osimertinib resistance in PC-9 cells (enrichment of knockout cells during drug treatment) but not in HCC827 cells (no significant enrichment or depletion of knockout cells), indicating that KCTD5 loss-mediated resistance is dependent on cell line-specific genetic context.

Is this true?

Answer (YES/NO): NO